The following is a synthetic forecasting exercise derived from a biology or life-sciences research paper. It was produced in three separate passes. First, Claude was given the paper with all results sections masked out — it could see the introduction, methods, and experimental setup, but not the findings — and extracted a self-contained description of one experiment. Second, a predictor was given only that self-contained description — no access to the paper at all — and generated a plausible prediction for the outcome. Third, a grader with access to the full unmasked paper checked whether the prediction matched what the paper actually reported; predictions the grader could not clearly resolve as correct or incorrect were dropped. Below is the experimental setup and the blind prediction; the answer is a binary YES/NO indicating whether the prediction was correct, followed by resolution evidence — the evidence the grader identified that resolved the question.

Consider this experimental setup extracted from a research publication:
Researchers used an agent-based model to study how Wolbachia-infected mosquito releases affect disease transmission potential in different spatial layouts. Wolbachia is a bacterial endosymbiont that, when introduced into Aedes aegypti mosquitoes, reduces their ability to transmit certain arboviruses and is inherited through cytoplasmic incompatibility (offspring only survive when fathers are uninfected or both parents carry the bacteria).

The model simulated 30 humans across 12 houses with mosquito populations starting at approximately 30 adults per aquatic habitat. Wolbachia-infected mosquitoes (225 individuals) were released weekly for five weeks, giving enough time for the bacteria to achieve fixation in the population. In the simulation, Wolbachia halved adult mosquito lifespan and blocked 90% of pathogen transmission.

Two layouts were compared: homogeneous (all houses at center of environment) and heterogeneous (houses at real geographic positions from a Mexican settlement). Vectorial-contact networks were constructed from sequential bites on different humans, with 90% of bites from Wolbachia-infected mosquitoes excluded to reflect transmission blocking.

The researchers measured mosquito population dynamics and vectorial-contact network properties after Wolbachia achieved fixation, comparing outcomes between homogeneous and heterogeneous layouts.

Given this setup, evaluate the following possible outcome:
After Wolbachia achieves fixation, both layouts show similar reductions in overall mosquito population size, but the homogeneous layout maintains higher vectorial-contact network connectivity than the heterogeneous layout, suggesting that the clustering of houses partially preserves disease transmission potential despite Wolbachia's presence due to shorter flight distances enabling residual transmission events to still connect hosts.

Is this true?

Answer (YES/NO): YES